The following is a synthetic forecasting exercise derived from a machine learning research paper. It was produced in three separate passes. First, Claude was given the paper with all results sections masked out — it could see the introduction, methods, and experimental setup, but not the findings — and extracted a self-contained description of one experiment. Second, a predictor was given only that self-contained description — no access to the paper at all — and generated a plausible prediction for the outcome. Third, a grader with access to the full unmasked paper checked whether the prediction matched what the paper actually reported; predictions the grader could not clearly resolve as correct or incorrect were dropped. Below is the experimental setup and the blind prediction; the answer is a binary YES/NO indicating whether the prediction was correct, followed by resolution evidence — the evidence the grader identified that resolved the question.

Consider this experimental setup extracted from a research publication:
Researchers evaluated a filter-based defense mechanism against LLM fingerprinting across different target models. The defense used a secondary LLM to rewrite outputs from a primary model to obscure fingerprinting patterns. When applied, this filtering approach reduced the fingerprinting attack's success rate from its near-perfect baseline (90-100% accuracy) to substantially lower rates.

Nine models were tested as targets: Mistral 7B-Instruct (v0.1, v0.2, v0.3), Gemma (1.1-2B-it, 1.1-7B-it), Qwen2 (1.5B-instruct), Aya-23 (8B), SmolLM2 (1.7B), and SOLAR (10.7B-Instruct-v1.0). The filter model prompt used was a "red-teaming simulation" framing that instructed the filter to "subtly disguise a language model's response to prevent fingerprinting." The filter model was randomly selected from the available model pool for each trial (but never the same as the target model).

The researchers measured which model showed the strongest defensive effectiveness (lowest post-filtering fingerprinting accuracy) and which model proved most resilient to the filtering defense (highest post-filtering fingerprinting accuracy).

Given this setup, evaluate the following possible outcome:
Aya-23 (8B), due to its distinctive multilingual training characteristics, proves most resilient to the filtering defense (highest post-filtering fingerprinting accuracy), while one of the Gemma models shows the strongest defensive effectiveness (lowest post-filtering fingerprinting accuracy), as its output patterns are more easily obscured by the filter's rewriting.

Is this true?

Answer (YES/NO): NO